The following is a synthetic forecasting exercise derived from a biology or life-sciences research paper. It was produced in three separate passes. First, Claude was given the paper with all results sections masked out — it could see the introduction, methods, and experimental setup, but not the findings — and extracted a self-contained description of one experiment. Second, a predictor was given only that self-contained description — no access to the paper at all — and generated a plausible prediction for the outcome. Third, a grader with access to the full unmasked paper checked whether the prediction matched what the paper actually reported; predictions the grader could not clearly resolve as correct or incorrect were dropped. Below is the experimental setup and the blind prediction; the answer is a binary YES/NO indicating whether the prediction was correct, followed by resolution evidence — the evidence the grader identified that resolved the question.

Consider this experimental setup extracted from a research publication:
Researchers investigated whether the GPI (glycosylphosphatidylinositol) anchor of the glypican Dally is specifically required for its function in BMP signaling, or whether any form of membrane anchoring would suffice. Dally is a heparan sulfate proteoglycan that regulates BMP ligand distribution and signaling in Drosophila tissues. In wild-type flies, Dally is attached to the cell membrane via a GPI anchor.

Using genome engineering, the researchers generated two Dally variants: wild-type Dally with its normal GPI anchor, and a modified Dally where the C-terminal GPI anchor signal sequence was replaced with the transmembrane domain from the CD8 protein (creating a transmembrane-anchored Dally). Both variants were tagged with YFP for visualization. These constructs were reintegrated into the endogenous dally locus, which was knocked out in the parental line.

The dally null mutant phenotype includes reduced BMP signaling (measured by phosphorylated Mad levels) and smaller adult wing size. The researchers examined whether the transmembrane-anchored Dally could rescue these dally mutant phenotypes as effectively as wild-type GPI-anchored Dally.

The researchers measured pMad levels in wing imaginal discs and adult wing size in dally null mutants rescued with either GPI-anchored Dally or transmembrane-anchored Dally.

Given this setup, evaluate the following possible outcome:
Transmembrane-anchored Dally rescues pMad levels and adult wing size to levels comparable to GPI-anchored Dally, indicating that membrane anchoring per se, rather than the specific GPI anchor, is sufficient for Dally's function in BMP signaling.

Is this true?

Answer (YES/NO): YES